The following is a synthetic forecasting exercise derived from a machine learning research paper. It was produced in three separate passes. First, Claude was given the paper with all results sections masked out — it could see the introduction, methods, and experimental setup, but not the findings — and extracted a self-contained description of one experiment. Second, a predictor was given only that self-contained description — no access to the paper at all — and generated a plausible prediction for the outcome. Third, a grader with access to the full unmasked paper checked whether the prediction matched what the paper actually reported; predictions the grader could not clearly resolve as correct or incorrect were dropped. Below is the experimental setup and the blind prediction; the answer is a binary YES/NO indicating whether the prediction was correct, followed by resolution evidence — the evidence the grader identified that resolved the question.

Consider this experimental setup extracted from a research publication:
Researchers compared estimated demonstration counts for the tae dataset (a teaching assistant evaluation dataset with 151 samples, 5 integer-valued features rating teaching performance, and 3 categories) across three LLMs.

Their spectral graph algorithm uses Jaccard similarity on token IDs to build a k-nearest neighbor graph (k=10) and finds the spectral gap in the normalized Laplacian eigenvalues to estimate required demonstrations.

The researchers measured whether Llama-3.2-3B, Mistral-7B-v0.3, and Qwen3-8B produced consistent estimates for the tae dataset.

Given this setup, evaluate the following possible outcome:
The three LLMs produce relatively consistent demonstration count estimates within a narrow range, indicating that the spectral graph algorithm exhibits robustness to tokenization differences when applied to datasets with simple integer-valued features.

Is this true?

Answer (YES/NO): NO